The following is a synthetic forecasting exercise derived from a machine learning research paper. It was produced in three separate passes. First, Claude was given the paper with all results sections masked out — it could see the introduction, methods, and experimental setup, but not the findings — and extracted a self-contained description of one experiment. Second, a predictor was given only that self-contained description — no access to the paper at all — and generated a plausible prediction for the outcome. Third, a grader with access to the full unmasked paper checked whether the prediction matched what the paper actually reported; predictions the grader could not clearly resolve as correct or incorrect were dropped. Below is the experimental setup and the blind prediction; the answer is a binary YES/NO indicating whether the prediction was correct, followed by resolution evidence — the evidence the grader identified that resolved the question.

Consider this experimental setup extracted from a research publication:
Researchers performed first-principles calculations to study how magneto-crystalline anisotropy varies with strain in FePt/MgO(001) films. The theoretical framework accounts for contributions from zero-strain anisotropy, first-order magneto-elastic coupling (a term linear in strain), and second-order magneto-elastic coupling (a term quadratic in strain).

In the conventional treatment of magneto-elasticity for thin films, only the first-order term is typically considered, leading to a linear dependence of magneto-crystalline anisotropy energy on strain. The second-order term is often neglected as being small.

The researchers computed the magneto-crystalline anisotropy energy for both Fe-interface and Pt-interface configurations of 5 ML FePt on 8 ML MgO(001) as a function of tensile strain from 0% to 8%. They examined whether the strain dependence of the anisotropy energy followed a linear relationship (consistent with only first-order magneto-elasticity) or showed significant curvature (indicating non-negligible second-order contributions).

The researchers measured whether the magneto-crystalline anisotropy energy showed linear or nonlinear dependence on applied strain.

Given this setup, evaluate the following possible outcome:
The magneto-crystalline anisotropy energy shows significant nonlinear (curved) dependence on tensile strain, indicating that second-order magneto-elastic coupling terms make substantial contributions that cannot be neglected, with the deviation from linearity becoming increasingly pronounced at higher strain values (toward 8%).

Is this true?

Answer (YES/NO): YES